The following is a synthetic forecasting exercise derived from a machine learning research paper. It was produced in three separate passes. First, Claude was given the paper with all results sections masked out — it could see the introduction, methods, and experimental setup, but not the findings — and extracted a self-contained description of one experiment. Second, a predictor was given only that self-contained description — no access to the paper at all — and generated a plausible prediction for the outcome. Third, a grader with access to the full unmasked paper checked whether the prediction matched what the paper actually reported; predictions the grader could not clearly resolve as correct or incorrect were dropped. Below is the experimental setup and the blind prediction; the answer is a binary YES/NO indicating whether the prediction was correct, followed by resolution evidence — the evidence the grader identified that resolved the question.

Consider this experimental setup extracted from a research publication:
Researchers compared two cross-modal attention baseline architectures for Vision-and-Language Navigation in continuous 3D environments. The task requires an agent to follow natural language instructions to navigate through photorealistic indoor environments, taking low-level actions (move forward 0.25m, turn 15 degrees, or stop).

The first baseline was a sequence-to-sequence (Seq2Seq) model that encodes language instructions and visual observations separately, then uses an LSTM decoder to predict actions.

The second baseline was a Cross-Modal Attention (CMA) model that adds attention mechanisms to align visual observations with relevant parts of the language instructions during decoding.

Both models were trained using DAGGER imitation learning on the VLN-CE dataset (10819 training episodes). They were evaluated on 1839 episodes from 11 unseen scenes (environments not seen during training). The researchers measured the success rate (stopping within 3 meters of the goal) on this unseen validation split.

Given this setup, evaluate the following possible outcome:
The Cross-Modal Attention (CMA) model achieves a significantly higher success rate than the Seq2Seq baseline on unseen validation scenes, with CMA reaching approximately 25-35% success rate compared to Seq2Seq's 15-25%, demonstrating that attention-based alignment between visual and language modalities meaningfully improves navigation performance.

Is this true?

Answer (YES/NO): NO